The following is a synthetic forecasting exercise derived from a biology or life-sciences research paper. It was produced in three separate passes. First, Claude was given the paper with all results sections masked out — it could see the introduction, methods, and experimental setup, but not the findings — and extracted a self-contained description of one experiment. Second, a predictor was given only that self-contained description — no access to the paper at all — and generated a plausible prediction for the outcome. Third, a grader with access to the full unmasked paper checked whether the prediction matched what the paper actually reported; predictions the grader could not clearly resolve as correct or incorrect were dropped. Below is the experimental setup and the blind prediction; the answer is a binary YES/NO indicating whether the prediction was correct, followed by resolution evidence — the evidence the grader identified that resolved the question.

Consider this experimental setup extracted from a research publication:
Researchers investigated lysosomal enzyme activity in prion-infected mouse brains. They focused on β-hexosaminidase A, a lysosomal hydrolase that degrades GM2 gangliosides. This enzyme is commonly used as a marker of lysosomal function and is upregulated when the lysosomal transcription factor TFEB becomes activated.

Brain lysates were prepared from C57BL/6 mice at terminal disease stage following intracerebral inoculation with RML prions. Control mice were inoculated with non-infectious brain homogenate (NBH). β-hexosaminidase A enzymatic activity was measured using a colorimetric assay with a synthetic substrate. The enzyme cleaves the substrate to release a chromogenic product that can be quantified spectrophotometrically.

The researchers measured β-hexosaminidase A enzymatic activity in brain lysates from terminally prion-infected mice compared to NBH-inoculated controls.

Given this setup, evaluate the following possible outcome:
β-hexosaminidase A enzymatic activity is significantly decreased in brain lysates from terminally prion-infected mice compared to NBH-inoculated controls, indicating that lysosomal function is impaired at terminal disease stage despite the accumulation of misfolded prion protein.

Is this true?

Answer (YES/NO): NO